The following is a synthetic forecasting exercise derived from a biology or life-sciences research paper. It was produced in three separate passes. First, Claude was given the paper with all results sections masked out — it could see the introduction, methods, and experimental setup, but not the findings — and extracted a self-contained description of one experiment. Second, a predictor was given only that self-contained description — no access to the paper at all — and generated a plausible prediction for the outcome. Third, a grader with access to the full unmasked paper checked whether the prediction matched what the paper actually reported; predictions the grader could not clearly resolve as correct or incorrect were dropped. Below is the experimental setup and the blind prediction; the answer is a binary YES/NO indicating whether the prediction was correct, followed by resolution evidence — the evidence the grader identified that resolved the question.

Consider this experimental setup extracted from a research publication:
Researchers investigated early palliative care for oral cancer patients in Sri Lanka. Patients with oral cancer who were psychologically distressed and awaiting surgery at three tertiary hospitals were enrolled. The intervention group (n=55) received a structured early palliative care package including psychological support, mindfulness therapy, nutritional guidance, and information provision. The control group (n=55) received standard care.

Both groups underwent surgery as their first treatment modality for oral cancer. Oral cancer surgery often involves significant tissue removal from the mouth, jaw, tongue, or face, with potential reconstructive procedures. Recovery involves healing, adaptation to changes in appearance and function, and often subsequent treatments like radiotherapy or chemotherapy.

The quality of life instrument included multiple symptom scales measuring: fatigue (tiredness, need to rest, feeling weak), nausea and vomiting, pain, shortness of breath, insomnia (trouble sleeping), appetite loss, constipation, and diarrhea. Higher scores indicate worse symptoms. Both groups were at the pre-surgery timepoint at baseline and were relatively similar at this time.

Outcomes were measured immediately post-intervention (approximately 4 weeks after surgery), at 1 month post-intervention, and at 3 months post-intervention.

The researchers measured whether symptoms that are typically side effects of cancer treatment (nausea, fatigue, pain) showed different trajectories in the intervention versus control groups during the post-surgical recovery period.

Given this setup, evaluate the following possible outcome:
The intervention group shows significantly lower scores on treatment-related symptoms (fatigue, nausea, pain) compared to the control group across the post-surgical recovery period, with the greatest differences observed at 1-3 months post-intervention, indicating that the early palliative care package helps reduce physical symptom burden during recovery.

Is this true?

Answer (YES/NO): YES